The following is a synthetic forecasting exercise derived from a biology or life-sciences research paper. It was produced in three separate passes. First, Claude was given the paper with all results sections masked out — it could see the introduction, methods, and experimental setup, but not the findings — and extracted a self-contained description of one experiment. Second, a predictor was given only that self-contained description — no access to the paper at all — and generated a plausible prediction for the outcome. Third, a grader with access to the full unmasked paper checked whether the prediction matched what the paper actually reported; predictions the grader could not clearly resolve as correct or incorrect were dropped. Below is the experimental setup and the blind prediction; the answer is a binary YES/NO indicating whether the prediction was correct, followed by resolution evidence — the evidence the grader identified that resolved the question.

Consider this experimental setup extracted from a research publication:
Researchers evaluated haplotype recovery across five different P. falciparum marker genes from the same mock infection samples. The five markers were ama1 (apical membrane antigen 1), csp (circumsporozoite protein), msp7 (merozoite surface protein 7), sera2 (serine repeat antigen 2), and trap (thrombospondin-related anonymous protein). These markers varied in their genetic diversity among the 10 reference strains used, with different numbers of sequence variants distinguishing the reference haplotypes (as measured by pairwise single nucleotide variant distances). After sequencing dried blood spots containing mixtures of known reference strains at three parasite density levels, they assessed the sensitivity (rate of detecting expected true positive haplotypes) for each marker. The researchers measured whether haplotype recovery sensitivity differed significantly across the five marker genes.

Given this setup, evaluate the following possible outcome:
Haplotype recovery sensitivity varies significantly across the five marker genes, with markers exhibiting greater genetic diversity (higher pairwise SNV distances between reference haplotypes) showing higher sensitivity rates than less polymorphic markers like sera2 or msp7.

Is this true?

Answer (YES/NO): NO